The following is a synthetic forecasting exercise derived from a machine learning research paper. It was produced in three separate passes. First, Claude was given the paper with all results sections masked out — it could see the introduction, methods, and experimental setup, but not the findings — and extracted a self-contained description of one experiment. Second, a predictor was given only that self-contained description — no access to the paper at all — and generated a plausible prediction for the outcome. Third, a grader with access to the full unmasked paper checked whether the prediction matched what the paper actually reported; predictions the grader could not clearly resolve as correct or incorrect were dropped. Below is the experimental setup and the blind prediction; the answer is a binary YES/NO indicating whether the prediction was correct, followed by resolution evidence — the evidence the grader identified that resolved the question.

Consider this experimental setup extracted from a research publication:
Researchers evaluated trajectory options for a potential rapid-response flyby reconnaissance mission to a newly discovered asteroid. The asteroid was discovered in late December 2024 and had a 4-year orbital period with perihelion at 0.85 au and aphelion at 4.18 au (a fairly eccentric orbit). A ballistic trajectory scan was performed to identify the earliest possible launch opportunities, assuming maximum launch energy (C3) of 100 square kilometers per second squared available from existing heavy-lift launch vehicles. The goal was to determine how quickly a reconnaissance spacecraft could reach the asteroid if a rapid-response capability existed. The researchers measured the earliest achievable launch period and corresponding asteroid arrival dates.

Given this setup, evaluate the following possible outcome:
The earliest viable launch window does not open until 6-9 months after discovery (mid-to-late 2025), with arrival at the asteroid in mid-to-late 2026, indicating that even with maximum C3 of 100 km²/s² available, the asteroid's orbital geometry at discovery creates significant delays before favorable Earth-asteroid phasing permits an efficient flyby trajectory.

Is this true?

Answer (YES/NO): NO